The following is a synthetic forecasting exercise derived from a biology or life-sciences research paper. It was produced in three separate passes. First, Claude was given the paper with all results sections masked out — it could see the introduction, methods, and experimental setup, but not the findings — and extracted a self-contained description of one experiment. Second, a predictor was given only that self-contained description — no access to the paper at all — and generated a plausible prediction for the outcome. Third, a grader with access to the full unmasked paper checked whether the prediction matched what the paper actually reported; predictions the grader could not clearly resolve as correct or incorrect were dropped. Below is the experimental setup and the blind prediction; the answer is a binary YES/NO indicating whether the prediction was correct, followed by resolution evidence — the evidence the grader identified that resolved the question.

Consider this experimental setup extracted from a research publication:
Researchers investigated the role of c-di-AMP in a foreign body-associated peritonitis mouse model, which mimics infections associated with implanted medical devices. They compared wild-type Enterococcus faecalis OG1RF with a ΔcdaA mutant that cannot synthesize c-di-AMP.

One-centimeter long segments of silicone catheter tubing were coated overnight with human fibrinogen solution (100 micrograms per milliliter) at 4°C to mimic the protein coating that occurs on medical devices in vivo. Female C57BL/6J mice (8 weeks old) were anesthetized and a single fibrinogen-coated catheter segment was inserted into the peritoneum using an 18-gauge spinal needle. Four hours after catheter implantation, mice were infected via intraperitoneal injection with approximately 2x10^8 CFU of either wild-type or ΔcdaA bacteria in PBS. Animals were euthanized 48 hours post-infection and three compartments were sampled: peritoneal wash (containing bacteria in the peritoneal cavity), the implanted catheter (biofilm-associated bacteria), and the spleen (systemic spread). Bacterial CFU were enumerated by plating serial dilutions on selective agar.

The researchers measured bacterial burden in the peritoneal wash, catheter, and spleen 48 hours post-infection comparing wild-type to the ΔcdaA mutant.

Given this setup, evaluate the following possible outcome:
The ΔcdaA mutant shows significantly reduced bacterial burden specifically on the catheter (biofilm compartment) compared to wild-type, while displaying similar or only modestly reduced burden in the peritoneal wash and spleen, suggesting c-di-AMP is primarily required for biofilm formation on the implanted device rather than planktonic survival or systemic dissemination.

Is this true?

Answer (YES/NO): NO